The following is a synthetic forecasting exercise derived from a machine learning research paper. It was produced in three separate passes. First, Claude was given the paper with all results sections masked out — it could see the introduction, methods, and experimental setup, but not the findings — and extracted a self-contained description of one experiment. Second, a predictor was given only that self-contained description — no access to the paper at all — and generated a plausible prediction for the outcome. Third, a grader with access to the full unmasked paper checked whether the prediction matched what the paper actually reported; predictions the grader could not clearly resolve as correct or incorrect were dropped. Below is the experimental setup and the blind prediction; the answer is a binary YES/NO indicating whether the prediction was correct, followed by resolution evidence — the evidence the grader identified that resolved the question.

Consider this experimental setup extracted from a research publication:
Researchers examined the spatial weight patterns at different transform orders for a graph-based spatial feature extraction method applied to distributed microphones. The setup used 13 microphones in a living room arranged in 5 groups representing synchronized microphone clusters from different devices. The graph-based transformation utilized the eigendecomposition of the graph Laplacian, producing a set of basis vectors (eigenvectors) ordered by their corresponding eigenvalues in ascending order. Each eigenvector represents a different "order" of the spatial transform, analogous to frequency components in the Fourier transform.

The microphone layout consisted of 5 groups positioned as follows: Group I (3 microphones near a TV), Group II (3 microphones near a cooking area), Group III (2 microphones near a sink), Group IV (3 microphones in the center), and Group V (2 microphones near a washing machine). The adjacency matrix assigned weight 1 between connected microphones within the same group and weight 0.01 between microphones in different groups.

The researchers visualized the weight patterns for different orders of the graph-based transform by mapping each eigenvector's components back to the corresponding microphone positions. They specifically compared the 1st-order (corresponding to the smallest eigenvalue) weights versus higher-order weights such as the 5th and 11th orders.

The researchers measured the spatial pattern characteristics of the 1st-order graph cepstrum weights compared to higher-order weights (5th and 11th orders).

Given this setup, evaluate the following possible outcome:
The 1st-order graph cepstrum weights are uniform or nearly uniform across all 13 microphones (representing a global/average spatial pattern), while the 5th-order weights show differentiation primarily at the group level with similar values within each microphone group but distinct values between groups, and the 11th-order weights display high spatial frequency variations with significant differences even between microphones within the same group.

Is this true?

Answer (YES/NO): NO